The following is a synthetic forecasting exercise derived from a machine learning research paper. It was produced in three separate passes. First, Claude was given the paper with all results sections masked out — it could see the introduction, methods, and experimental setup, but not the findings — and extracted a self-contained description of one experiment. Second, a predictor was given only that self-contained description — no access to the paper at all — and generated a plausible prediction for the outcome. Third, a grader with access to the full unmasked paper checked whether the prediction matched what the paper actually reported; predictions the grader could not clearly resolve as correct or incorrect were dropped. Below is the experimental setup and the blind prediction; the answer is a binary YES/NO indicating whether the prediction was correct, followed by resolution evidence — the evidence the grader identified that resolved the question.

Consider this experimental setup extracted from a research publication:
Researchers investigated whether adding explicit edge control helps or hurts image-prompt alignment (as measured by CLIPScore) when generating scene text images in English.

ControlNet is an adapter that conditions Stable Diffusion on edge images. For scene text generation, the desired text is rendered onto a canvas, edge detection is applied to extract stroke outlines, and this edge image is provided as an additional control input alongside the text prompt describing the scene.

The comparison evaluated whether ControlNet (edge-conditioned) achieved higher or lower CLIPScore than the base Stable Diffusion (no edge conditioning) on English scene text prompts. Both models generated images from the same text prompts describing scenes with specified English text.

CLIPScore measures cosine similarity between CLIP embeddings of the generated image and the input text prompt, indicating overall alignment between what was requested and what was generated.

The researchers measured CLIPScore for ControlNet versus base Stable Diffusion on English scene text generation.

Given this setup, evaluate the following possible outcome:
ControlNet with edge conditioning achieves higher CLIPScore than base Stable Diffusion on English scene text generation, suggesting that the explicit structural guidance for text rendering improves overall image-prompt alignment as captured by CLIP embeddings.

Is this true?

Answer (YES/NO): NO